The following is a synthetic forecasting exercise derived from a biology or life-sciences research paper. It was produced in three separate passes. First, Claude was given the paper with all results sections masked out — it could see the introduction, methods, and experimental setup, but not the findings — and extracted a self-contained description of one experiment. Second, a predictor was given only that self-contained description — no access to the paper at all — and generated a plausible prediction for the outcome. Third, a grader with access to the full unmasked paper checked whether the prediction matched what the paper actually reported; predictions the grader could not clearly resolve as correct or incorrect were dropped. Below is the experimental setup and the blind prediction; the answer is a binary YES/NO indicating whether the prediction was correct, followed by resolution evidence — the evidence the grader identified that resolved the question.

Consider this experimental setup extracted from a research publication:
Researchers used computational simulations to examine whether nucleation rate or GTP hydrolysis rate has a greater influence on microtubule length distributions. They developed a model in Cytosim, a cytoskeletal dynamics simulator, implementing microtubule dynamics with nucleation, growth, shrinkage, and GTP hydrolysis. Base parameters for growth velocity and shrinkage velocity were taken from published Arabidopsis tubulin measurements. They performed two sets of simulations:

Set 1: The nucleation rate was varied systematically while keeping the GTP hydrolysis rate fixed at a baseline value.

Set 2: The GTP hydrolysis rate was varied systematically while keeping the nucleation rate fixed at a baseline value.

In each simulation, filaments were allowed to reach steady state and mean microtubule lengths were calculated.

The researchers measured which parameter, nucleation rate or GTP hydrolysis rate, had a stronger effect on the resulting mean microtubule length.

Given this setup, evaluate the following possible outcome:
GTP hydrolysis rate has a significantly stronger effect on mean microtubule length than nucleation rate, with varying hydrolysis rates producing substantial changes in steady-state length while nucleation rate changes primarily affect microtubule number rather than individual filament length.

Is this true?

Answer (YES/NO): YES